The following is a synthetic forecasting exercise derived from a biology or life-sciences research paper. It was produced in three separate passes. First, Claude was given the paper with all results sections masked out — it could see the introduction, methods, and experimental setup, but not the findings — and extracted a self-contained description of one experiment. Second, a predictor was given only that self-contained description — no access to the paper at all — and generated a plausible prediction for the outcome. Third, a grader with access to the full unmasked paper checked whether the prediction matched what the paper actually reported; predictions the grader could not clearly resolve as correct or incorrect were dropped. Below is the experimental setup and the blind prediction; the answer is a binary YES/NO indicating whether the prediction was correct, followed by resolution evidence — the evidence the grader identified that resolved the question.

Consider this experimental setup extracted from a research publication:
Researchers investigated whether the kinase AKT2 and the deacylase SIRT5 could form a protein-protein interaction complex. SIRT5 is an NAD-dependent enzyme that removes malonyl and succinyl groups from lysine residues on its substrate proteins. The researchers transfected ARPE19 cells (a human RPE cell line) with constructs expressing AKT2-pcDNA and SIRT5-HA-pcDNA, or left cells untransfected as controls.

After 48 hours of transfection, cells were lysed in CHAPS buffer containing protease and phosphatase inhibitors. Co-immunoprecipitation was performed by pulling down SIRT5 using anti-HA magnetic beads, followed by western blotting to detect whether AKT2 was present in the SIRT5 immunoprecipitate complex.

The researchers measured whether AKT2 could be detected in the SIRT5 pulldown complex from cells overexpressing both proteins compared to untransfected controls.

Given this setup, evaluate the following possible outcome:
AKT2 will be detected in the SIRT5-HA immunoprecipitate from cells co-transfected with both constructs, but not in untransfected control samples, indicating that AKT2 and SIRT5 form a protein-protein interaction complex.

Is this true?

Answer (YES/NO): YES